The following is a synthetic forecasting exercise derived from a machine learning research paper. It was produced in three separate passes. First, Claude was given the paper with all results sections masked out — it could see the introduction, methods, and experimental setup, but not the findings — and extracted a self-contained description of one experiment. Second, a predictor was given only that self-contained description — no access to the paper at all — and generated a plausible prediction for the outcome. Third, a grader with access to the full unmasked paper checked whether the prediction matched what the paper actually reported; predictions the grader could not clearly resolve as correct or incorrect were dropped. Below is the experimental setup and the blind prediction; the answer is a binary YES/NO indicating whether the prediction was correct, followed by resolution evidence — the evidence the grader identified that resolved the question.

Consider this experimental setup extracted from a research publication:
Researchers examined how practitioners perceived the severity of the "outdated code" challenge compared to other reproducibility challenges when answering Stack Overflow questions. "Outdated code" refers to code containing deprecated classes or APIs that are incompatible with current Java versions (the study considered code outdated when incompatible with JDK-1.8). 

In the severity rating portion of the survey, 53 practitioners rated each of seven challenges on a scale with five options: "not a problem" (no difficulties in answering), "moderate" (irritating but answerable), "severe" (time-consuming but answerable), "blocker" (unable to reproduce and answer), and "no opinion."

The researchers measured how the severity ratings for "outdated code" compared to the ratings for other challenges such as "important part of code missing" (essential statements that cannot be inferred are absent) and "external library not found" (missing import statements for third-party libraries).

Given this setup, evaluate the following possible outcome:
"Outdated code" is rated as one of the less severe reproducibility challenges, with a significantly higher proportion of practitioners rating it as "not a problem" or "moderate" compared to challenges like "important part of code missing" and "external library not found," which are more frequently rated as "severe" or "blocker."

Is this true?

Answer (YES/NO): YES